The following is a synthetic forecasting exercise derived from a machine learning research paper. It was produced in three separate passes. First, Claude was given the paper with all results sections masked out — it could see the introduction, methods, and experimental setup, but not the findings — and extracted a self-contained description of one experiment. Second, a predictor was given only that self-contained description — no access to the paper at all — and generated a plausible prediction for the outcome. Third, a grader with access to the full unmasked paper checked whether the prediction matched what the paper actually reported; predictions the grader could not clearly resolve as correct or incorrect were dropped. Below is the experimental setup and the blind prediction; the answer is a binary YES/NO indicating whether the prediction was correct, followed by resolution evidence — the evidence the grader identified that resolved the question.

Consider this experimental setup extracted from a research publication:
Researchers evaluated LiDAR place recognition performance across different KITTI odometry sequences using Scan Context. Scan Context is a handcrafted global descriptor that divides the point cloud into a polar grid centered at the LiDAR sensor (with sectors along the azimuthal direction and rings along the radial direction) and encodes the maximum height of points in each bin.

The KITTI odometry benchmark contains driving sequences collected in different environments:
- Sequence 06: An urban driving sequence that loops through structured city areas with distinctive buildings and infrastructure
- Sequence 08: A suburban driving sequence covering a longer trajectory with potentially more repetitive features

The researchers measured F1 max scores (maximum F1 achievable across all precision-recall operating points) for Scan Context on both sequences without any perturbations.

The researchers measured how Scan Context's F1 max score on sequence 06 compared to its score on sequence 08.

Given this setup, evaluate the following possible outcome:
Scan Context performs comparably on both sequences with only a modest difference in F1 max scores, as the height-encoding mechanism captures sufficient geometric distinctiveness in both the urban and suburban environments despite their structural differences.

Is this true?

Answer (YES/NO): NO